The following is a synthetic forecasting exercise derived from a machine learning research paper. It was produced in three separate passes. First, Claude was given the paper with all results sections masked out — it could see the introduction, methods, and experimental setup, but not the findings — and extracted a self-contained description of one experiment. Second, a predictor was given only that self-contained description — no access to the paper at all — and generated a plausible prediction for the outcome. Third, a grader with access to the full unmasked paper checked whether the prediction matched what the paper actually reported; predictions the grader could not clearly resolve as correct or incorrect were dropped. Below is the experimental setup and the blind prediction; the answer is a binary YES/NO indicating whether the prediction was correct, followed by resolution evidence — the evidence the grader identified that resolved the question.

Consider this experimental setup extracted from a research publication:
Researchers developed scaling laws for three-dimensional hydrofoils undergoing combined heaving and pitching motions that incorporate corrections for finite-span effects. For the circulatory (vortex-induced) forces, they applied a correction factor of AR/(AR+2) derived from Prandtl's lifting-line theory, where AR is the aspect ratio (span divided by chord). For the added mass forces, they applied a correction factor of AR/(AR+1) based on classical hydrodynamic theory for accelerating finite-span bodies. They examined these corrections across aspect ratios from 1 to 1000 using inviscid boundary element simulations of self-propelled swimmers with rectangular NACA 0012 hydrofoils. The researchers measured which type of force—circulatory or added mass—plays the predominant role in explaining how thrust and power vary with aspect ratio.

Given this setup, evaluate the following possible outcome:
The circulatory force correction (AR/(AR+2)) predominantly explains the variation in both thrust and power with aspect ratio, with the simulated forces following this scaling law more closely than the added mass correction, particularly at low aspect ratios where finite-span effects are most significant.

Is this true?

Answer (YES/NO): YES